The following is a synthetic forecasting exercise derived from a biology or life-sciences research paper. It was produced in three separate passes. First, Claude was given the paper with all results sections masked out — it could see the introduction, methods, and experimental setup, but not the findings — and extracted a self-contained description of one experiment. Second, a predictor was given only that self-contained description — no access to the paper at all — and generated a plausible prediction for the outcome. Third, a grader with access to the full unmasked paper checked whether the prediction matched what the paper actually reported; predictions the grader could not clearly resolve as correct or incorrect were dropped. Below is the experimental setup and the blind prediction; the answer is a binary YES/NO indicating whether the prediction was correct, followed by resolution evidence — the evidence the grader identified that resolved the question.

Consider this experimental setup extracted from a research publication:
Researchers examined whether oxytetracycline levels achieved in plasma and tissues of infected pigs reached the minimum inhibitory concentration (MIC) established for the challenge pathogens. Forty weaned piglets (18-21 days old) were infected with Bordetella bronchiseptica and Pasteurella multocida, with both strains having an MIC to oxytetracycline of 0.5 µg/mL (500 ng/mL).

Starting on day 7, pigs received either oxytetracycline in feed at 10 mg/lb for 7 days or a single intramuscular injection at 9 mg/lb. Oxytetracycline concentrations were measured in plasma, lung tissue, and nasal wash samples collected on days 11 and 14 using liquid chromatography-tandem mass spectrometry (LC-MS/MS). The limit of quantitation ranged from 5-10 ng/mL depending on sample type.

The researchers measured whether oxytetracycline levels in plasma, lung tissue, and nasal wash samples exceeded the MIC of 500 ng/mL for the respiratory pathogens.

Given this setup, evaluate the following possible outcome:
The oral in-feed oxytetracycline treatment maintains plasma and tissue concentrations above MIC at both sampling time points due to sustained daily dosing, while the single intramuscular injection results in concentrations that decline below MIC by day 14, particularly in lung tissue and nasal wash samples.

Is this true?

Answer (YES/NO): NO